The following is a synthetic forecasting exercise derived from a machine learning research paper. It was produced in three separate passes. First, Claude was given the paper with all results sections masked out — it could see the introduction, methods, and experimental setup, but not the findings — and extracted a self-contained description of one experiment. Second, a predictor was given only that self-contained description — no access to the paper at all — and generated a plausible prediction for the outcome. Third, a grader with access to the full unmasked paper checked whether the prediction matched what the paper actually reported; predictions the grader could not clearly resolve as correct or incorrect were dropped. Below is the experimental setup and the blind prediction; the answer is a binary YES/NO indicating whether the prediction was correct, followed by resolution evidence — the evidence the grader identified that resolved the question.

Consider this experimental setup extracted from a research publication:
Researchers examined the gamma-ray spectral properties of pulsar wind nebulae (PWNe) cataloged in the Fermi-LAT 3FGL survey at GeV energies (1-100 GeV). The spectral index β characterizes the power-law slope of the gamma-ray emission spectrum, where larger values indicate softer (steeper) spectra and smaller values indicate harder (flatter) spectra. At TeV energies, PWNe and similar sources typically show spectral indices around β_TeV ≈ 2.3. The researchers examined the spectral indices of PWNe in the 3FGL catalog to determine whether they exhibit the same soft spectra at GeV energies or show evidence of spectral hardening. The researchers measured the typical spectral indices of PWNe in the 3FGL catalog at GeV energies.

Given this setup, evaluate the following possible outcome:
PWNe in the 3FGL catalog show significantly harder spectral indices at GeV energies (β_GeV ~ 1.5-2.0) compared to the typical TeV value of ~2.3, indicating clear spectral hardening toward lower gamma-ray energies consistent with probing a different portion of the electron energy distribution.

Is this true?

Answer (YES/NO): YES